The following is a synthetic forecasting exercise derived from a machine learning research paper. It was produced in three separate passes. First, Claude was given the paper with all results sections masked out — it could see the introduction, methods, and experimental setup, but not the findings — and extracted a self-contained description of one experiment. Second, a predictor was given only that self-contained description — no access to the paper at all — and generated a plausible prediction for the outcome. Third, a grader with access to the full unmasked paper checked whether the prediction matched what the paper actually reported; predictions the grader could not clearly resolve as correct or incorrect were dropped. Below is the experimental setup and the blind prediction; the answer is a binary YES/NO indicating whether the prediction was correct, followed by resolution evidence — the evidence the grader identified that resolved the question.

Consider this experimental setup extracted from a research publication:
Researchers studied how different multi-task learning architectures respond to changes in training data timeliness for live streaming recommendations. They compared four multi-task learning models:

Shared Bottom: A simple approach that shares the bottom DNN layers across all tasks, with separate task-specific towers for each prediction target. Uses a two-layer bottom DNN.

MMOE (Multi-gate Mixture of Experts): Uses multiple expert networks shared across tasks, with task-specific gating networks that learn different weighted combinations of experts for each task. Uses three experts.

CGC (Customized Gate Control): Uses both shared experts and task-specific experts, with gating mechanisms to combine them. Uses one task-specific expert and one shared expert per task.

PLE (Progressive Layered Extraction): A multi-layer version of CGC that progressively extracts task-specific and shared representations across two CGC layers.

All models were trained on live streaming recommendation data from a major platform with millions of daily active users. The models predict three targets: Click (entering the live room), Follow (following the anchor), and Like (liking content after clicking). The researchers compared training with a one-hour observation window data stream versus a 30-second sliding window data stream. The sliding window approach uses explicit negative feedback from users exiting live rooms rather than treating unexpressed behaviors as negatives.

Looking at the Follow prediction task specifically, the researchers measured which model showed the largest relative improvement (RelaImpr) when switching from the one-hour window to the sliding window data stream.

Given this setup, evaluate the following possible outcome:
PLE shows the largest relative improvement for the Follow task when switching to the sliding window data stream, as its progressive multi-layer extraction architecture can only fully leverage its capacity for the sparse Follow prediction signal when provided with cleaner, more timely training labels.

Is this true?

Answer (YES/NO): NO